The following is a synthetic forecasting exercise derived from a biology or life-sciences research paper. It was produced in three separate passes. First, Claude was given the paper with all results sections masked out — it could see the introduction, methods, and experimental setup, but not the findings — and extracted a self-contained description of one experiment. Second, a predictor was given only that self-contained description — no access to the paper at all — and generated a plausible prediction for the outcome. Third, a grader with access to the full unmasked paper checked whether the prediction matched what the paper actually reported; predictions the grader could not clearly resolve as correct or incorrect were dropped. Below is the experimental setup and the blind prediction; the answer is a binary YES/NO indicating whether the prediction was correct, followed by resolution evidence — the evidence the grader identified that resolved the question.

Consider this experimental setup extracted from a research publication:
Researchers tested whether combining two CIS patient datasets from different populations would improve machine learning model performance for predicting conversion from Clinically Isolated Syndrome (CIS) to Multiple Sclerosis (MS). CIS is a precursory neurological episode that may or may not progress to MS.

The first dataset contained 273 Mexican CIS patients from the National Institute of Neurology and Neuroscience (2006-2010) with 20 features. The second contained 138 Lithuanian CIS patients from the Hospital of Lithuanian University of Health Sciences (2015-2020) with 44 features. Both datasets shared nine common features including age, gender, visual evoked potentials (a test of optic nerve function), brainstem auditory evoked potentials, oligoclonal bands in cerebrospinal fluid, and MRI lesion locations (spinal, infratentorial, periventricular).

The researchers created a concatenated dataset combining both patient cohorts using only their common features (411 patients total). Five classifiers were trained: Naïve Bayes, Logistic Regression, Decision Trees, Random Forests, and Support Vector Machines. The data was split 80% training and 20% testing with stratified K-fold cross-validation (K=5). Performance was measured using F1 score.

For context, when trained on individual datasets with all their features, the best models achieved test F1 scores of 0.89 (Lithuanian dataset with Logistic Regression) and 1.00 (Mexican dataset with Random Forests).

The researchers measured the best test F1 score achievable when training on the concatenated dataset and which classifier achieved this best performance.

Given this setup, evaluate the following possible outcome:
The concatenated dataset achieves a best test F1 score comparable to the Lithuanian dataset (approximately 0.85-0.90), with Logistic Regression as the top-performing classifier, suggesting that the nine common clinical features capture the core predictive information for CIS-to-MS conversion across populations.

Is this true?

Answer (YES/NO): NO